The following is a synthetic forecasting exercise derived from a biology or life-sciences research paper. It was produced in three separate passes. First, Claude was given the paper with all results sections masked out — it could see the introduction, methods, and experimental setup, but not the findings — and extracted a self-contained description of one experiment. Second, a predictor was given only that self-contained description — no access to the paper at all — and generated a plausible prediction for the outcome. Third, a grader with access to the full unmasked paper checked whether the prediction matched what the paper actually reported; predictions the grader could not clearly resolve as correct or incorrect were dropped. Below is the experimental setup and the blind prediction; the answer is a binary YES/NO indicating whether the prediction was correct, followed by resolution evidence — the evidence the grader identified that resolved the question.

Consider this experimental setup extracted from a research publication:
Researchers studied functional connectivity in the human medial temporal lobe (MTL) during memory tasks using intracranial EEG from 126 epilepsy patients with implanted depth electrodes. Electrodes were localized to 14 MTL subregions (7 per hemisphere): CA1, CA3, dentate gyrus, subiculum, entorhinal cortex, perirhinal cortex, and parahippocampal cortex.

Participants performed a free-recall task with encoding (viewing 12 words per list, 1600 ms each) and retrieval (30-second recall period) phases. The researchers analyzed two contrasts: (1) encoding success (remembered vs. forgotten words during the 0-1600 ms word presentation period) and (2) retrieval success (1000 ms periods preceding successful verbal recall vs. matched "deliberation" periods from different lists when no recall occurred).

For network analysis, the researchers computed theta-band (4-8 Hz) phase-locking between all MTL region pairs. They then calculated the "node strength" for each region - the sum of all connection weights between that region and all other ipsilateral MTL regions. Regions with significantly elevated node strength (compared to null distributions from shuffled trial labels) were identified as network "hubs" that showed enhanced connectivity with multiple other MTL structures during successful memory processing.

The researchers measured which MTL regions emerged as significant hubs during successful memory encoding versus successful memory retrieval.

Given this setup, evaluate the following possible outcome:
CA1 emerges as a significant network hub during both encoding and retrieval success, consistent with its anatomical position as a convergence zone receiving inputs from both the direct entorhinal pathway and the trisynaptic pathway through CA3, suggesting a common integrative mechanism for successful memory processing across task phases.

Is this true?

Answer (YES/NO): NO